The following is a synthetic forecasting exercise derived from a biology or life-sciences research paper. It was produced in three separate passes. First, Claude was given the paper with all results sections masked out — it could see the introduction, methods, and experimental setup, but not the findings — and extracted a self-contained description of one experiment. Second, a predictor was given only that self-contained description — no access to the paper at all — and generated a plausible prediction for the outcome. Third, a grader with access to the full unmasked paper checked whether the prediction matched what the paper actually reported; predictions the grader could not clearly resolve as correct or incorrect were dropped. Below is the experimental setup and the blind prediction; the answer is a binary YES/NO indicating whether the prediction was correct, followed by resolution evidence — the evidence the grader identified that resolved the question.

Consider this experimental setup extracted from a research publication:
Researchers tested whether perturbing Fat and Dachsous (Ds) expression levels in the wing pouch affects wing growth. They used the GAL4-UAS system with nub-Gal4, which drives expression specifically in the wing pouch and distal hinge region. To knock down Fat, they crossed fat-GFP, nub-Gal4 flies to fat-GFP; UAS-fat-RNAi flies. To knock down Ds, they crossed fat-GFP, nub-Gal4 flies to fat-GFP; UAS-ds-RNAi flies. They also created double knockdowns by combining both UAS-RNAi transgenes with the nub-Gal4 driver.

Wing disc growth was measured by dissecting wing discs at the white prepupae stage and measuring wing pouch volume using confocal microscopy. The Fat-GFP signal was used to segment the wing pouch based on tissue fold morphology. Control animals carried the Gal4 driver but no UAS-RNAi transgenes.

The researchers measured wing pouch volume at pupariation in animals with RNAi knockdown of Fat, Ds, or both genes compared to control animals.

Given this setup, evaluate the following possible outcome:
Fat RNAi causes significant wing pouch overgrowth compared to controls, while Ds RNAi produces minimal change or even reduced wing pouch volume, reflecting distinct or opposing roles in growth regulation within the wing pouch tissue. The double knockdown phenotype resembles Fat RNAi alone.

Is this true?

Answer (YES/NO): NO